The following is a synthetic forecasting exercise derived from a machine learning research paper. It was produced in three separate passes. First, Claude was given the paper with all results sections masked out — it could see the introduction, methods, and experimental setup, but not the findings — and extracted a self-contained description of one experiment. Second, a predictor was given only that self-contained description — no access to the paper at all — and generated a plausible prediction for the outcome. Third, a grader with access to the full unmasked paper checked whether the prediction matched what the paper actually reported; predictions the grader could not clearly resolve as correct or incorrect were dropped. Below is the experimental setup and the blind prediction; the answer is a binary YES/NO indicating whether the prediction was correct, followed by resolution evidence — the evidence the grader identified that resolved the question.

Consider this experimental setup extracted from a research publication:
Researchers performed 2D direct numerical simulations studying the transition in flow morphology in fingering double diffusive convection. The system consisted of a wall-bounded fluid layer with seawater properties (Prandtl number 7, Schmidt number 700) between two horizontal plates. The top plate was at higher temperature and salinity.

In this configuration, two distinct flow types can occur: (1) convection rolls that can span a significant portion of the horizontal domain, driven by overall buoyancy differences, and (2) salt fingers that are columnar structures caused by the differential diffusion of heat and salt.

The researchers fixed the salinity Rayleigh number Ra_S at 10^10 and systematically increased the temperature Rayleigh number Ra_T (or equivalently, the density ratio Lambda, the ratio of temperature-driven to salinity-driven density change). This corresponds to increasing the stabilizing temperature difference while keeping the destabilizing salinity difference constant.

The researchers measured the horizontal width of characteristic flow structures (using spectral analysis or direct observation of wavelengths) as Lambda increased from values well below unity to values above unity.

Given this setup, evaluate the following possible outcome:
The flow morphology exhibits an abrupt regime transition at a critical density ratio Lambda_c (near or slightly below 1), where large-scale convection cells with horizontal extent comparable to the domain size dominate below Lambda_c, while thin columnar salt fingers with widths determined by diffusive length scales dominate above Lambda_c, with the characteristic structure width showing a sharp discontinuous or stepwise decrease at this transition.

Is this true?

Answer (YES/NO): NO